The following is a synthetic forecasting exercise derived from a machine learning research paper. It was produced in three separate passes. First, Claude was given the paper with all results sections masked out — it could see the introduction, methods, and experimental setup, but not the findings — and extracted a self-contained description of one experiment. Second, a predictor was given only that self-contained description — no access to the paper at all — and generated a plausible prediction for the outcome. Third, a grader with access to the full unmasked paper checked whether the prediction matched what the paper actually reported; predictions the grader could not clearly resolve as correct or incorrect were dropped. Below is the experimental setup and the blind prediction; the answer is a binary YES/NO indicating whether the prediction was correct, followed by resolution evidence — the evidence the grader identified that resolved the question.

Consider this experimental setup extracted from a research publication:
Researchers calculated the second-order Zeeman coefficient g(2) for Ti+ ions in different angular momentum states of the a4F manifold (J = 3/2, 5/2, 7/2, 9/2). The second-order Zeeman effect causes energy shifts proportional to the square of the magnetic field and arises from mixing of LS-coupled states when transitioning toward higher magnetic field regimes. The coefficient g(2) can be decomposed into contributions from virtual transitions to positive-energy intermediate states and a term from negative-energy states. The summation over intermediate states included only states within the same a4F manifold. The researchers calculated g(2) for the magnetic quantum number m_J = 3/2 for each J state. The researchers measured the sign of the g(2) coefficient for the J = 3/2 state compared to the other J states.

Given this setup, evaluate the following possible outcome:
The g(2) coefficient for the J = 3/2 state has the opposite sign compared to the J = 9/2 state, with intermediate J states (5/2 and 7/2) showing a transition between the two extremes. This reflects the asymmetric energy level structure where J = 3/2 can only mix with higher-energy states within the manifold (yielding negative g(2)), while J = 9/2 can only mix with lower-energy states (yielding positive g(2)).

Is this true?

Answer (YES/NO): YES